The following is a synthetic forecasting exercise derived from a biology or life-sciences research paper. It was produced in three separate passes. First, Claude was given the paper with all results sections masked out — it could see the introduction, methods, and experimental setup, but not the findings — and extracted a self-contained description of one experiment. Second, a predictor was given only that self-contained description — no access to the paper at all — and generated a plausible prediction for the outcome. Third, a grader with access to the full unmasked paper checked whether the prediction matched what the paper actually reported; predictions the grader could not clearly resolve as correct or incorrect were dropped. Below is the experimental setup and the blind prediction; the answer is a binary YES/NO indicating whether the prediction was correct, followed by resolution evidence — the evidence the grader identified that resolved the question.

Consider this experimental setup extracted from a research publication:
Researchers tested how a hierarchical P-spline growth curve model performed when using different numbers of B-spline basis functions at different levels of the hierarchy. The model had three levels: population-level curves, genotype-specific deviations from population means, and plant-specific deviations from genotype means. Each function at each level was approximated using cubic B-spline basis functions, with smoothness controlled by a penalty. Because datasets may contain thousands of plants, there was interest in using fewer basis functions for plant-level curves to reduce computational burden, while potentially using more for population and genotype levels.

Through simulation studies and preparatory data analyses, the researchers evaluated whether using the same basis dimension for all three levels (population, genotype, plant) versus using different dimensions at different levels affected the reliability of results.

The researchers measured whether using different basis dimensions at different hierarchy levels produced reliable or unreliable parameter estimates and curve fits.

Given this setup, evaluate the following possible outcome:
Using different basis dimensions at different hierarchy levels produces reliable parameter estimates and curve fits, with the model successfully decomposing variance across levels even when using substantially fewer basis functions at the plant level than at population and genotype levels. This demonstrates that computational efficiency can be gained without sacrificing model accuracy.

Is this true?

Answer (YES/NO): NO